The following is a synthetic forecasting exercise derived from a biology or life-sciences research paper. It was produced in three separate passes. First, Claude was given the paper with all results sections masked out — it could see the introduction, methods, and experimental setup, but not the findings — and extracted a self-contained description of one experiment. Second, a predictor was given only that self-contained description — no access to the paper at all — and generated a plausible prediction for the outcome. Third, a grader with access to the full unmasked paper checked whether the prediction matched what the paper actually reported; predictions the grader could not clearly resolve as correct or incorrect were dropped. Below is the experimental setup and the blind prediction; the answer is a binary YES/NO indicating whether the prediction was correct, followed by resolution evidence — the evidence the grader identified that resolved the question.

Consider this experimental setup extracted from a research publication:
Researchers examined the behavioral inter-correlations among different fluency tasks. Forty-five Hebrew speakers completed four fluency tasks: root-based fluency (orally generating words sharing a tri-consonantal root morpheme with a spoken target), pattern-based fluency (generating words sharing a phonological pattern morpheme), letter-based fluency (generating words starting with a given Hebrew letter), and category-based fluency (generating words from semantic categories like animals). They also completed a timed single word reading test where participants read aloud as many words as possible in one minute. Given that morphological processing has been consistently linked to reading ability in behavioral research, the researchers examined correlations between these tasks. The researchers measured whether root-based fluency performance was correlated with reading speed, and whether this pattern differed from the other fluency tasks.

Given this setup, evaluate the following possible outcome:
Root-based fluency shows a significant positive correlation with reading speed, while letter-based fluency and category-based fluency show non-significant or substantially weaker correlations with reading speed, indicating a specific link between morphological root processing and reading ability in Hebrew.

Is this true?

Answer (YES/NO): NO